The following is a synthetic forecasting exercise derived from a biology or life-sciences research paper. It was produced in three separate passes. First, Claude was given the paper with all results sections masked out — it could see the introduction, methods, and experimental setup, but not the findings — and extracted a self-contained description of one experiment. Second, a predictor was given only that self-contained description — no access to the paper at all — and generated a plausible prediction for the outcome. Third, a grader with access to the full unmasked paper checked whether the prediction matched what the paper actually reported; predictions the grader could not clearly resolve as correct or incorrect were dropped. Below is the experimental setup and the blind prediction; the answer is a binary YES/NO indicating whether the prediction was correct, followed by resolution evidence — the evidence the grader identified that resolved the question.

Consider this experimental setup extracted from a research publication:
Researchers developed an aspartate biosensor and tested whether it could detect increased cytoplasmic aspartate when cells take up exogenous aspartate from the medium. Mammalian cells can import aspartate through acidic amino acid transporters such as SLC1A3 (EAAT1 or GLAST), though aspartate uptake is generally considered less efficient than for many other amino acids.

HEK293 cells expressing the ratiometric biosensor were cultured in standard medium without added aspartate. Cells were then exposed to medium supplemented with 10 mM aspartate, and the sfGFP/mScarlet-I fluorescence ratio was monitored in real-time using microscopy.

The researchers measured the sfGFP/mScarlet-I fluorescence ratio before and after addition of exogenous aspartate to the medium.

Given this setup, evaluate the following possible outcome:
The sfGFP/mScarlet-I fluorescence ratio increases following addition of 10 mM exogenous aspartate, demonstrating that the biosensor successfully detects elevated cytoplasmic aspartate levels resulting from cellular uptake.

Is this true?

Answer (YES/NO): YES